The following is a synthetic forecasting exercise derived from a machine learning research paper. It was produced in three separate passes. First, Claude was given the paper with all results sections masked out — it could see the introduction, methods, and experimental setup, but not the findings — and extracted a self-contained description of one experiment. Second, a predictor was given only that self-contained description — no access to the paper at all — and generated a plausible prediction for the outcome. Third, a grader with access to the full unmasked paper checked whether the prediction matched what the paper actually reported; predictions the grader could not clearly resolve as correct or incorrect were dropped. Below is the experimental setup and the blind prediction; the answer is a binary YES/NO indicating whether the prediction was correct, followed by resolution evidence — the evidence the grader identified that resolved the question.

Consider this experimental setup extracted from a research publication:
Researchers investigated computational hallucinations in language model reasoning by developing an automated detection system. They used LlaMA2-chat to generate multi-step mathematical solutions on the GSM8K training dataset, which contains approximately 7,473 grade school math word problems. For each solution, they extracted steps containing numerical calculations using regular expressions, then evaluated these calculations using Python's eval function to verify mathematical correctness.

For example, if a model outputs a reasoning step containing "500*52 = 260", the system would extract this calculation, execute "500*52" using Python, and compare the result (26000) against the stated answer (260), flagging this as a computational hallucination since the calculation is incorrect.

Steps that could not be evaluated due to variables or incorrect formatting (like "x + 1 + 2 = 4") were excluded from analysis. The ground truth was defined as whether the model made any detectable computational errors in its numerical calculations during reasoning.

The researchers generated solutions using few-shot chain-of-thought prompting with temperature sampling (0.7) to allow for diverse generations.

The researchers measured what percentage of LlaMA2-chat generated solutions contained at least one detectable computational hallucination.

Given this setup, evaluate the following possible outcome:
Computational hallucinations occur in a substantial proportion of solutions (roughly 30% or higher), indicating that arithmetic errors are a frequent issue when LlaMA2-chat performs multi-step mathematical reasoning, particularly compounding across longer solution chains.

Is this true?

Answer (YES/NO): NO